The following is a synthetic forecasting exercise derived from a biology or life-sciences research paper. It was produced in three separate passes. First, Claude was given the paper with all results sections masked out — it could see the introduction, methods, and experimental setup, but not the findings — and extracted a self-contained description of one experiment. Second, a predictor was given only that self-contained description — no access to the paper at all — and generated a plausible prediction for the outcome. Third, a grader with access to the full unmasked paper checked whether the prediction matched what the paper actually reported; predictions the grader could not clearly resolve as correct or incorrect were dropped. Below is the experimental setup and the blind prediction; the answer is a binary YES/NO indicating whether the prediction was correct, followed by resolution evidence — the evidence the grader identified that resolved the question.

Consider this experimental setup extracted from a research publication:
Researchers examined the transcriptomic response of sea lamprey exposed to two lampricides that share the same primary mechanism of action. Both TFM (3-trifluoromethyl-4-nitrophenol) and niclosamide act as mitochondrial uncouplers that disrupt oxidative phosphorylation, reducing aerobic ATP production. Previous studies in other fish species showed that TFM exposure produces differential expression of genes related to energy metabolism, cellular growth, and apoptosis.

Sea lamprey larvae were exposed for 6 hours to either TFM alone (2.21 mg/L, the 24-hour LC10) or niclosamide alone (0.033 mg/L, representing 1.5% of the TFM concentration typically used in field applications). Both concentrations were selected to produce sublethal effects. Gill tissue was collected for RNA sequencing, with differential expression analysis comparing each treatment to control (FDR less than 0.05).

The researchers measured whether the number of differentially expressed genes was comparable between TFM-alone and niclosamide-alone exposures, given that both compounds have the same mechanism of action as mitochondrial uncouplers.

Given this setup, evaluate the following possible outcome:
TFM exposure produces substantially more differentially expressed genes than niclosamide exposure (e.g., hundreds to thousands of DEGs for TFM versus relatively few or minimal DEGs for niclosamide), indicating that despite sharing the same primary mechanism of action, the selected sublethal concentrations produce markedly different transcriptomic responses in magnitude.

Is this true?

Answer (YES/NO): YES